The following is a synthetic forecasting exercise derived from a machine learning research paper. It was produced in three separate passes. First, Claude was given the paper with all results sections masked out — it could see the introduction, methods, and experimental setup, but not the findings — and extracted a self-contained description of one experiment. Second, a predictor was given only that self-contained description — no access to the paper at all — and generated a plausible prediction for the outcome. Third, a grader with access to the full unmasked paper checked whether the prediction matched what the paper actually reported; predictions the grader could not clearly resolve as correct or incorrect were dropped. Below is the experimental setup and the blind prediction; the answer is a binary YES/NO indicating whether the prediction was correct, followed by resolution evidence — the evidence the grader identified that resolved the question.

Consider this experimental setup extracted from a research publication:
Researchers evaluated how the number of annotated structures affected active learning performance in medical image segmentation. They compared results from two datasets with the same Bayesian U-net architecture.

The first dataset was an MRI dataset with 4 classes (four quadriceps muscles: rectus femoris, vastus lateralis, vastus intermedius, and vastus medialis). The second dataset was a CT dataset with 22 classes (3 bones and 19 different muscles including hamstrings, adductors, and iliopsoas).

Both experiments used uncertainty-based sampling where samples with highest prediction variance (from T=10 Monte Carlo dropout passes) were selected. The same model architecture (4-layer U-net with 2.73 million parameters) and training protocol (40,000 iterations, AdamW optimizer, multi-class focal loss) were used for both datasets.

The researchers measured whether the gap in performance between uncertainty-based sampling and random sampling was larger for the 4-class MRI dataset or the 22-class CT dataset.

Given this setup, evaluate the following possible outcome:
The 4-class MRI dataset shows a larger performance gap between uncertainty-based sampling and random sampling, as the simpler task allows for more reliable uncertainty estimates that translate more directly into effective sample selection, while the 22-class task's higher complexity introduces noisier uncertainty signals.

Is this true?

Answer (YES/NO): NO